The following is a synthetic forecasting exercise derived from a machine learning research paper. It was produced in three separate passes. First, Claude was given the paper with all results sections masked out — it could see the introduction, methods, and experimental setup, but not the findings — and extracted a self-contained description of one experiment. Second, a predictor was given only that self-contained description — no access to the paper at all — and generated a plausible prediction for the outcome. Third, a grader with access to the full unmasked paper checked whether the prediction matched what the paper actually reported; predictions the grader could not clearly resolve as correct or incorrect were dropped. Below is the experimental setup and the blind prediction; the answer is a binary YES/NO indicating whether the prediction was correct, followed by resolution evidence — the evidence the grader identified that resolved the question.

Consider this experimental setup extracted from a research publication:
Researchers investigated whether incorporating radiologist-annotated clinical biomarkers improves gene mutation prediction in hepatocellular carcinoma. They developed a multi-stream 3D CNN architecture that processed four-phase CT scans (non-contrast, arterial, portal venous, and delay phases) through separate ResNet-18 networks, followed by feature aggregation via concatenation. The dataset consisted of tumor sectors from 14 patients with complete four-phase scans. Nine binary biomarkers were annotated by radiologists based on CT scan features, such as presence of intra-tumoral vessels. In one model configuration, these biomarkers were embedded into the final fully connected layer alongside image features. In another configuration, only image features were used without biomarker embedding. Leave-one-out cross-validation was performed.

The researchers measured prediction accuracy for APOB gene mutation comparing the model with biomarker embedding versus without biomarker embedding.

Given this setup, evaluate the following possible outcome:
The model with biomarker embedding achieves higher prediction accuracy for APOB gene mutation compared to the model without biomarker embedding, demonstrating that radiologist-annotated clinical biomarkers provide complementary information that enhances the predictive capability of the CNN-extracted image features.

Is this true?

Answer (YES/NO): NO